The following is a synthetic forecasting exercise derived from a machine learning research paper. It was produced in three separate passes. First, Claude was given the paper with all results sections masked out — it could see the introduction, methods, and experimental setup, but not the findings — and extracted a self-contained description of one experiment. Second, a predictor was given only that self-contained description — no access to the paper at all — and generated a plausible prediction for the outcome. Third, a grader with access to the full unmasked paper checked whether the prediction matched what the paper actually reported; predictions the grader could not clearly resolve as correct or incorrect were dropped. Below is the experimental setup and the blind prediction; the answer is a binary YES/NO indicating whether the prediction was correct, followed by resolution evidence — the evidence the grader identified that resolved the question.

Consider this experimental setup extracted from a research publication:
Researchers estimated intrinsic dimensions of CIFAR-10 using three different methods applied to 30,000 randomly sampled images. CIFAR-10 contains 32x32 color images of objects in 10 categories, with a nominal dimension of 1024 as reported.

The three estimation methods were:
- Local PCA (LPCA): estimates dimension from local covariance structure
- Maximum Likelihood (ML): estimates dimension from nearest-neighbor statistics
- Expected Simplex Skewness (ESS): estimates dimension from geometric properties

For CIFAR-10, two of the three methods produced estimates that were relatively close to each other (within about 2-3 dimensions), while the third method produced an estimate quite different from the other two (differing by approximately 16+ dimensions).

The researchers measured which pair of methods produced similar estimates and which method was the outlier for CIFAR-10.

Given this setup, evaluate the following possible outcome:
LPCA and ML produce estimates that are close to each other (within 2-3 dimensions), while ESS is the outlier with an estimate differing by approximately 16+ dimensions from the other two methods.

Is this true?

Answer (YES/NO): NO